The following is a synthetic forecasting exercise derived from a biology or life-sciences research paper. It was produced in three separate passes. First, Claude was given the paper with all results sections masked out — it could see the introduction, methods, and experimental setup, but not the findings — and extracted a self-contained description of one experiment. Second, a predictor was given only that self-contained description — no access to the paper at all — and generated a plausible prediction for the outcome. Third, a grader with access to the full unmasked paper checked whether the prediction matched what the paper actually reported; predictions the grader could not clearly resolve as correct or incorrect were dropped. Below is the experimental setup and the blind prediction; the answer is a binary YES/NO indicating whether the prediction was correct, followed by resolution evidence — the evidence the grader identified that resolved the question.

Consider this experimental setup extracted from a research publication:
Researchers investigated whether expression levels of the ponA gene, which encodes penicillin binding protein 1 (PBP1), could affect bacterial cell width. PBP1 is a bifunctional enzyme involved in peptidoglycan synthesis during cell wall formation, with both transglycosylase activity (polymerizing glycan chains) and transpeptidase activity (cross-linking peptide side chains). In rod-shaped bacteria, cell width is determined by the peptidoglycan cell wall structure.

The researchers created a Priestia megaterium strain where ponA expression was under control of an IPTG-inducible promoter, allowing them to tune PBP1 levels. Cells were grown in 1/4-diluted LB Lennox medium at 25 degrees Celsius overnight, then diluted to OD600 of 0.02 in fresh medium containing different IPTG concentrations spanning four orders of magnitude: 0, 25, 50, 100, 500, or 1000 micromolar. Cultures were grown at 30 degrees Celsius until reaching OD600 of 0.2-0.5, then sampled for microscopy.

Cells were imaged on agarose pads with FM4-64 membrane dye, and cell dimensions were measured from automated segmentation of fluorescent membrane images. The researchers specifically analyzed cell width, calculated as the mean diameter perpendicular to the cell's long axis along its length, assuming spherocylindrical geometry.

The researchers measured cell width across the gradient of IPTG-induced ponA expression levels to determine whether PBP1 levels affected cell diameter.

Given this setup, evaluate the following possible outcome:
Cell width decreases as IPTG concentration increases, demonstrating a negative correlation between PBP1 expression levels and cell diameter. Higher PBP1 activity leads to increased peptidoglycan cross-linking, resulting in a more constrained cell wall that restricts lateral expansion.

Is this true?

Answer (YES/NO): NO